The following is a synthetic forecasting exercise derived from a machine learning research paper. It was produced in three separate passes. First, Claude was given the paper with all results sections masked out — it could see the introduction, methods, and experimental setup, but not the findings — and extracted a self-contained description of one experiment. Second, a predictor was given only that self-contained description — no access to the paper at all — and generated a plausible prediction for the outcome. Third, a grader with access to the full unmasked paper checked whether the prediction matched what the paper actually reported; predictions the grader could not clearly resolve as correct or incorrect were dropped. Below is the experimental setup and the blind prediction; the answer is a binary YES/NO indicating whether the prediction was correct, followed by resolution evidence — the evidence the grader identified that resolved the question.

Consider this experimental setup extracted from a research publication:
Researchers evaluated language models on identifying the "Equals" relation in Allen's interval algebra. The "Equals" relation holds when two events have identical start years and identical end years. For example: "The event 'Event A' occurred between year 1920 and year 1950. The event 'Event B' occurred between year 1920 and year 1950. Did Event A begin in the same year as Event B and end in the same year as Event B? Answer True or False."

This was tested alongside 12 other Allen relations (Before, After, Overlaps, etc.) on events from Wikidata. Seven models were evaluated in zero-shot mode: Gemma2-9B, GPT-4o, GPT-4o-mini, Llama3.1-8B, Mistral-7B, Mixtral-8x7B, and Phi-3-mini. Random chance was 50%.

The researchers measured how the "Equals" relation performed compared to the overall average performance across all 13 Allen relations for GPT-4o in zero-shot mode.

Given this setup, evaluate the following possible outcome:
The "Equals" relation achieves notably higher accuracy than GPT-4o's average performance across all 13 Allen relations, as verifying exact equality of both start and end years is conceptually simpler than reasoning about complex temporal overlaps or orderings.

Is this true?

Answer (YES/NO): NO